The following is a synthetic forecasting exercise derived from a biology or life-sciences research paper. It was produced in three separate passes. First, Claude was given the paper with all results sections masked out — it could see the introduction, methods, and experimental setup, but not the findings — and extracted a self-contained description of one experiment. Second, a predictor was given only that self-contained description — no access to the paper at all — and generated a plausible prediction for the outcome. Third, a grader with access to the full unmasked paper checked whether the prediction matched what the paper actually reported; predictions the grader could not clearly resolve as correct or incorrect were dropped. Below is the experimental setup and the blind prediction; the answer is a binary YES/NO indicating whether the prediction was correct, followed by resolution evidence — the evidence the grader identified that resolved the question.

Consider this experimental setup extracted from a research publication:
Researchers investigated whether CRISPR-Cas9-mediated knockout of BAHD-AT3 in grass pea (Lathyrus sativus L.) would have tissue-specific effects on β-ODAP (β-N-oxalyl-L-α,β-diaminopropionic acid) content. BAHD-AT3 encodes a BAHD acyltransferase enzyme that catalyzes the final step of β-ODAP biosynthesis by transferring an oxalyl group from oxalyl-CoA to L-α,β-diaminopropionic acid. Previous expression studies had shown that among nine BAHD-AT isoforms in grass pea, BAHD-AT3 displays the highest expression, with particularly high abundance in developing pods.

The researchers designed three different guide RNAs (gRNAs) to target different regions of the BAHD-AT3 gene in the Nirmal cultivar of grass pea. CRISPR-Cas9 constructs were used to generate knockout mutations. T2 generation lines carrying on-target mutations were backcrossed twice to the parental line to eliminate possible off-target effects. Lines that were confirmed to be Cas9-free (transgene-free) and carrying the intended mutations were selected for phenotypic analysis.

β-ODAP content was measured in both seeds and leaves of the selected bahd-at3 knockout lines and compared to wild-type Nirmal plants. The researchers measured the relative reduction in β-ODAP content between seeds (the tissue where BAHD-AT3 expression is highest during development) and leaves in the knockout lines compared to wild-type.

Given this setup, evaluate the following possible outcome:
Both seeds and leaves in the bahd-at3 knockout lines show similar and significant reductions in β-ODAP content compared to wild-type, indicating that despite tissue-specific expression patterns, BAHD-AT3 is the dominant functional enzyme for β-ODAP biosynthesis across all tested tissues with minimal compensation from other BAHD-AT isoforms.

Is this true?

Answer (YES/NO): YES